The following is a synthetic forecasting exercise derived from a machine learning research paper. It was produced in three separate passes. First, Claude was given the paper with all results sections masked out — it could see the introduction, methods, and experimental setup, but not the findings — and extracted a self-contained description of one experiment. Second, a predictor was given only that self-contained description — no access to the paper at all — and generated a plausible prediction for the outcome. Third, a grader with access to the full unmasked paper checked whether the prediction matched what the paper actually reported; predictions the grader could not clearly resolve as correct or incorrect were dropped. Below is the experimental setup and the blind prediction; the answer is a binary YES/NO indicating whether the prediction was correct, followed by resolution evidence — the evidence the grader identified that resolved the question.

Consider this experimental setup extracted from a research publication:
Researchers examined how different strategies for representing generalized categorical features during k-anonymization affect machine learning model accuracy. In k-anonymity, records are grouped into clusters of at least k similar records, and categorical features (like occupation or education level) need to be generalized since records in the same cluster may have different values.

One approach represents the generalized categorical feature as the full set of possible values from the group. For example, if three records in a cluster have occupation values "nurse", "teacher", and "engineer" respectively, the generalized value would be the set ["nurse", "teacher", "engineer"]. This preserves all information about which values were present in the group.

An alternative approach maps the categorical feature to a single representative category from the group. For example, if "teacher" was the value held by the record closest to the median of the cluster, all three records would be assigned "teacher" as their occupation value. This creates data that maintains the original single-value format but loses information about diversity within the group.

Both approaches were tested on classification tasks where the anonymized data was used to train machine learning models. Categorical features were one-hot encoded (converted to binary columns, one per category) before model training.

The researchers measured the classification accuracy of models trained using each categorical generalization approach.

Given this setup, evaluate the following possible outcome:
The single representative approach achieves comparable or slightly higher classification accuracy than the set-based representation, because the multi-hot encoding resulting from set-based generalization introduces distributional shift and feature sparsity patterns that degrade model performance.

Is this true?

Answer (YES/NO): YES